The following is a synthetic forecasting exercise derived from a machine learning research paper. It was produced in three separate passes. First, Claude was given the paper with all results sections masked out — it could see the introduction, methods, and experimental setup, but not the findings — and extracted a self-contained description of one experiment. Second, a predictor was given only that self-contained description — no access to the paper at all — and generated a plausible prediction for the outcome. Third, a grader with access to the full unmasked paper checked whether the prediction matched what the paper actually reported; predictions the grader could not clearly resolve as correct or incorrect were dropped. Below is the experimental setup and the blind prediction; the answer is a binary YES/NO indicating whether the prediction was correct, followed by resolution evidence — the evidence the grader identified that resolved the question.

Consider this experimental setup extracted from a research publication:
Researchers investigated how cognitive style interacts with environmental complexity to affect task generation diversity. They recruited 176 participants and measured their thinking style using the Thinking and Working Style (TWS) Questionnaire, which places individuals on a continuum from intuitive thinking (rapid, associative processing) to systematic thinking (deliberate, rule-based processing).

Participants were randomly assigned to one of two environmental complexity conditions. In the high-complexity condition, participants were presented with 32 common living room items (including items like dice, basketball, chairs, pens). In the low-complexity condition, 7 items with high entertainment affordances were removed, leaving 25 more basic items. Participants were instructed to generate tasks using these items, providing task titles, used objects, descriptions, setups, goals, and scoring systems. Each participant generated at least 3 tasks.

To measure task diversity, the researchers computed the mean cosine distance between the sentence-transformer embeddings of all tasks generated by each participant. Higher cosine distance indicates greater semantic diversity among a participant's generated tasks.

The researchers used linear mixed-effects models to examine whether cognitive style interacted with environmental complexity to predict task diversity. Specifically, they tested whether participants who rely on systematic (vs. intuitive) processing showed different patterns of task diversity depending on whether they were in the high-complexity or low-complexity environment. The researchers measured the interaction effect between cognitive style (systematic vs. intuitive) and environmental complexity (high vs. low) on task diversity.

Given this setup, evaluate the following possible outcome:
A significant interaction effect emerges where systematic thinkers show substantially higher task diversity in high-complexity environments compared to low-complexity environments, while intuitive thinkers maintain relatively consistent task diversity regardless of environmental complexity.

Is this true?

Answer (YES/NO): NO